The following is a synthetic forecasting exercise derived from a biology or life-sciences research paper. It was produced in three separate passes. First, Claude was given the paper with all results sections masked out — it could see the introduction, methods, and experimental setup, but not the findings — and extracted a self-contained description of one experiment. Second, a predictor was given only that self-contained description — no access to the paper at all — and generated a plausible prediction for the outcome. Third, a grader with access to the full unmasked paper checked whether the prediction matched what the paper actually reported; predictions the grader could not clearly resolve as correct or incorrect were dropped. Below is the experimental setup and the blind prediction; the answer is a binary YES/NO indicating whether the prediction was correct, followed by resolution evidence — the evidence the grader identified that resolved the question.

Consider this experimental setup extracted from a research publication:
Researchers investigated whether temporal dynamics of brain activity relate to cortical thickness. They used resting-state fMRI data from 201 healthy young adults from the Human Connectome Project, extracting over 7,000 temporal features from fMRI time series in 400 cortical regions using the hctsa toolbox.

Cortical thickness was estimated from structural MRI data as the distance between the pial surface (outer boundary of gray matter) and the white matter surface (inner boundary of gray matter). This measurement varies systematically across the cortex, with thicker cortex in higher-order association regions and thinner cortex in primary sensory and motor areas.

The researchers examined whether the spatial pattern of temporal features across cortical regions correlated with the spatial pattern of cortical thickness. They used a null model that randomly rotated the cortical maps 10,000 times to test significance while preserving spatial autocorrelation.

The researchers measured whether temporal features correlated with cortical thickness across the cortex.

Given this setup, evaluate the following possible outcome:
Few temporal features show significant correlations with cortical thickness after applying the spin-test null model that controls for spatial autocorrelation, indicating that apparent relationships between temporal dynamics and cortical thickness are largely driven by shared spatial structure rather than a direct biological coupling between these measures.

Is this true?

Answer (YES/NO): NO